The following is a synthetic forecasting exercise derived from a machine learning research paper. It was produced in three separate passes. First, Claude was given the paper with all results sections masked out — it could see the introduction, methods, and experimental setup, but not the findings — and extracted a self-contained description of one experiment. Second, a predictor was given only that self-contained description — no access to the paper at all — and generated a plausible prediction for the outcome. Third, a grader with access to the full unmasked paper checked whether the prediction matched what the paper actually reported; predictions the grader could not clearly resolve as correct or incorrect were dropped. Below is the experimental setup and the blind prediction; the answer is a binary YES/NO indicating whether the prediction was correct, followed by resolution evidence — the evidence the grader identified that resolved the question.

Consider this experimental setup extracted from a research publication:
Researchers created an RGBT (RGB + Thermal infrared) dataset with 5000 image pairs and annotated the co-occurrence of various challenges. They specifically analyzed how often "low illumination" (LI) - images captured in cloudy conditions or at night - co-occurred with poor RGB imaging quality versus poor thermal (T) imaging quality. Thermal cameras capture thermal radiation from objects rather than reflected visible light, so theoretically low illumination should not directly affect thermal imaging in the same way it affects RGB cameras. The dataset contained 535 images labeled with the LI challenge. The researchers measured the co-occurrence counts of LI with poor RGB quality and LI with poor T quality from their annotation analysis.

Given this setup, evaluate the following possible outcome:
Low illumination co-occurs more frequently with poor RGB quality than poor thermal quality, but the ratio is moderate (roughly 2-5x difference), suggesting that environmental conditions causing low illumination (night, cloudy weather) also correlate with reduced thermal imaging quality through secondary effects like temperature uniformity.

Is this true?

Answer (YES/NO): YES